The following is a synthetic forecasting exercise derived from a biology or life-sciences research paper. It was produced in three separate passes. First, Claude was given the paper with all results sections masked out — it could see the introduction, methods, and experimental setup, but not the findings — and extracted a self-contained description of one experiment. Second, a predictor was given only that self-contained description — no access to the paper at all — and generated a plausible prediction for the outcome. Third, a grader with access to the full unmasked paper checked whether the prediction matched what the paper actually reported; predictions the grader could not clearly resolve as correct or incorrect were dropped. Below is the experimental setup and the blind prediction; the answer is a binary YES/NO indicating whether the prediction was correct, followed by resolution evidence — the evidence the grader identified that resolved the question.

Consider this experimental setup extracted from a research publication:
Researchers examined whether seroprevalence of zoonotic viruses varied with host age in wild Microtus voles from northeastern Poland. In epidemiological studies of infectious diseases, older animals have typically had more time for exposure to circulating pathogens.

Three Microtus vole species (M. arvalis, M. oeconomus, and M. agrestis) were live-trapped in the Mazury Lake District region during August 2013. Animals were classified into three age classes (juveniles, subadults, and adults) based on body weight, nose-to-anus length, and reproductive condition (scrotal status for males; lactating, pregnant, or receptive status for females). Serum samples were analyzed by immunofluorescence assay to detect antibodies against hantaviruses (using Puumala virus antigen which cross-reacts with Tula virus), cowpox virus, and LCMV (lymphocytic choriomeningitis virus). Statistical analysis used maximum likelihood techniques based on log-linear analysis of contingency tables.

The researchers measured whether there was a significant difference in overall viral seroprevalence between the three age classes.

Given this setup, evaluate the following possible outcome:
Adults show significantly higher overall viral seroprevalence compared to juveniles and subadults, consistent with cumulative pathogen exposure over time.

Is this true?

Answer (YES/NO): NO